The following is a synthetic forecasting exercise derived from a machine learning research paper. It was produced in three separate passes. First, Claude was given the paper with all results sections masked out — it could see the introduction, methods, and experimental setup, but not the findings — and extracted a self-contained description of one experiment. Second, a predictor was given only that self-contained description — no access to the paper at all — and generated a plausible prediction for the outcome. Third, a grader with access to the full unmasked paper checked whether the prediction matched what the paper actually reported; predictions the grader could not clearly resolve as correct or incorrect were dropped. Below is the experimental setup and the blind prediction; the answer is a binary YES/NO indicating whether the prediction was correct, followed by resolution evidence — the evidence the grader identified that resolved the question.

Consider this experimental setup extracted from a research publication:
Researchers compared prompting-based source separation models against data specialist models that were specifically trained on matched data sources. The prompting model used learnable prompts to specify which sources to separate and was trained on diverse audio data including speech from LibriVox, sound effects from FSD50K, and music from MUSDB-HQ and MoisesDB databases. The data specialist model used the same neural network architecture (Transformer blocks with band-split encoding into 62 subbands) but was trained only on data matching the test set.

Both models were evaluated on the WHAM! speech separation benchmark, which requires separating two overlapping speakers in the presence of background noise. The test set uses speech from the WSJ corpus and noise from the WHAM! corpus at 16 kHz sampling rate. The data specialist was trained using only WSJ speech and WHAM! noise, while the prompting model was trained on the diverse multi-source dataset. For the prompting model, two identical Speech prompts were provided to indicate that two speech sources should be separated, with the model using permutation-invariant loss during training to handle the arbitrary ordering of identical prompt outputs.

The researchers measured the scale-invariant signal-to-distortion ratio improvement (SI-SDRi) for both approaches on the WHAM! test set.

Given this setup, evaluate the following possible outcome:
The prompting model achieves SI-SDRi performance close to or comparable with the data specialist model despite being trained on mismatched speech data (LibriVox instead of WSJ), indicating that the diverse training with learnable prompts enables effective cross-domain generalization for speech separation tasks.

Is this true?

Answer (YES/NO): NO